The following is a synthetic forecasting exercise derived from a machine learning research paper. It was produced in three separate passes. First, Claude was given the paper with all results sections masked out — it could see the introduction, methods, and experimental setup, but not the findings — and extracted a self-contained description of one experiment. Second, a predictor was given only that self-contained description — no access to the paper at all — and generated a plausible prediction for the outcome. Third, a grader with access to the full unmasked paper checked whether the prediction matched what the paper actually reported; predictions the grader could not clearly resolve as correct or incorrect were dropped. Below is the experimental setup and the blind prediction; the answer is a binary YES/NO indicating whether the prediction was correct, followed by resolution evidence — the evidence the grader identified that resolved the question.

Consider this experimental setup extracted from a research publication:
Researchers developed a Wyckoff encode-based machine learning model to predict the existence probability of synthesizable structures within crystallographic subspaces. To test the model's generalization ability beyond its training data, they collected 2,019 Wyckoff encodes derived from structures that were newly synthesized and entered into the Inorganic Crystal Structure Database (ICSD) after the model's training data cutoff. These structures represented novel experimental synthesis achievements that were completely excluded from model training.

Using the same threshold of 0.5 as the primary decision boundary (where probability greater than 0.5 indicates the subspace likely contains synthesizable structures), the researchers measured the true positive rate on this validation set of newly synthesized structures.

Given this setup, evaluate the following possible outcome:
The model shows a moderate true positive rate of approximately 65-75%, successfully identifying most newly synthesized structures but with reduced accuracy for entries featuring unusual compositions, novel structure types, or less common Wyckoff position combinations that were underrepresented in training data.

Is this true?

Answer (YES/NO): NO